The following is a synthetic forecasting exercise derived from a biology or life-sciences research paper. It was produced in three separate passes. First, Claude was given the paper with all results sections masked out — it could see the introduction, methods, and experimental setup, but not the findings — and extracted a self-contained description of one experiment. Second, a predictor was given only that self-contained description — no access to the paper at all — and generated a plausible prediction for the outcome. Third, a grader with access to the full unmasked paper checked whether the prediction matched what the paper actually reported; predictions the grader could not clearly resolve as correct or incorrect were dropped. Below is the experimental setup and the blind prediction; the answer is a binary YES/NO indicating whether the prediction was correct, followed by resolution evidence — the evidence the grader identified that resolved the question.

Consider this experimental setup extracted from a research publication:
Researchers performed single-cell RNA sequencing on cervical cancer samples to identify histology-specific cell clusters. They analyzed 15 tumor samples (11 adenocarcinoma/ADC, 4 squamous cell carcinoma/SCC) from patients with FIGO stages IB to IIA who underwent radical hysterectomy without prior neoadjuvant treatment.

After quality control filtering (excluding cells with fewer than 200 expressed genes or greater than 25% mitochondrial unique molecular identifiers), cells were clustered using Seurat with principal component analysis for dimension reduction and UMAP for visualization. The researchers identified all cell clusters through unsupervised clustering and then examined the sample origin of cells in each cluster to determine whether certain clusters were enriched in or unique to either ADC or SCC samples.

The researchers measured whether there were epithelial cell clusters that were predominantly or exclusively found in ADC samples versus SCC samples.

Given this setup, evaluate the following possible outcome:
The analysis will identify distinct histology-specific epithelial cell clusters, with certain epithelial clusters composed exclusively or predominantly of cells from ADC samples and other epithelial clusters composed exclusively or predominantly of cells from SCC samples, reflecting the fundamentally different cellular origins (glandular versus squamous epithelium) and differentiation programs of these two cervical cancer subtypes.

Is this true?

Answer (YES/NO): NO